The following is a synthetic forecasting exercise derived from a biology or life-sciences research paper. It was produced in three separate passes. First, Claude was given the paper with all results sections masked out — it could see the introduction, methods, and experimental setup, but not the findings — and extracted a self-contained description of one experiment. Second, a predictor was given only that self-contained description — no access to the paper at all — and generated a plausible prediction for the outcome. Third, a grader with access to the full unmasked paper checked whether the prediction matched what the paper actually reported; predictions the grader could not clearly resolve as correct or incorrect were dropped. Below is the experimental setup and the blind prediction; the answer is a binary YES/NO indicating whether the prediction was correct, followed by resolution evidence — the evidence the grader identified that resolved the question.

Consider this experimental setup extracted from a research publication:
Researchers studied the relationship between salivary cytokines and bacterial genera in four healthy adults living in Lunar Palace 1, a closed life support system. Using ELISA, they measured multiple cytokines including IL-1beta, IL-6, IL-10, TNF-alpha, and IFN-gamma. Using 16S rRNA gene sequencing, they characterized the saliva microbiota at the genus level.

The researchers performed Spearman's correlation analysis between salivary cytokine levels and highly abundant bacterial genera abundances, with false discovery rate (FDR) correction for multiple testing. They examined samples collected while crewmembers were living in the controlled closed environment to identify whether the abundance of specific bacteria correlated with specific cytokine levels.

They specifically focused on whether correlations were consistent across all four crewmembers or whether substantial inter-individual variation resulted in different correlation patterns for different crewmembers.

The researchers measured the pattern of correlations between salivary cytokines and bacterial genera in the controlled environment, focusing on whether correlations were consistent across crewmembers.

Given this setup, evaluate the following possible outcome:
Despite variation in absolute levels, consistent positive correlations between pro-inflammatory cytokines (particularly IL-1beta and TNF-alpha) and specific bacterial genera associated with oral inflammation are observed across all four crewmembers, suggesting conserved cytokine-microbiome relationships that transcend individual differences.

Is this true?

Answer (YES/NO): NO